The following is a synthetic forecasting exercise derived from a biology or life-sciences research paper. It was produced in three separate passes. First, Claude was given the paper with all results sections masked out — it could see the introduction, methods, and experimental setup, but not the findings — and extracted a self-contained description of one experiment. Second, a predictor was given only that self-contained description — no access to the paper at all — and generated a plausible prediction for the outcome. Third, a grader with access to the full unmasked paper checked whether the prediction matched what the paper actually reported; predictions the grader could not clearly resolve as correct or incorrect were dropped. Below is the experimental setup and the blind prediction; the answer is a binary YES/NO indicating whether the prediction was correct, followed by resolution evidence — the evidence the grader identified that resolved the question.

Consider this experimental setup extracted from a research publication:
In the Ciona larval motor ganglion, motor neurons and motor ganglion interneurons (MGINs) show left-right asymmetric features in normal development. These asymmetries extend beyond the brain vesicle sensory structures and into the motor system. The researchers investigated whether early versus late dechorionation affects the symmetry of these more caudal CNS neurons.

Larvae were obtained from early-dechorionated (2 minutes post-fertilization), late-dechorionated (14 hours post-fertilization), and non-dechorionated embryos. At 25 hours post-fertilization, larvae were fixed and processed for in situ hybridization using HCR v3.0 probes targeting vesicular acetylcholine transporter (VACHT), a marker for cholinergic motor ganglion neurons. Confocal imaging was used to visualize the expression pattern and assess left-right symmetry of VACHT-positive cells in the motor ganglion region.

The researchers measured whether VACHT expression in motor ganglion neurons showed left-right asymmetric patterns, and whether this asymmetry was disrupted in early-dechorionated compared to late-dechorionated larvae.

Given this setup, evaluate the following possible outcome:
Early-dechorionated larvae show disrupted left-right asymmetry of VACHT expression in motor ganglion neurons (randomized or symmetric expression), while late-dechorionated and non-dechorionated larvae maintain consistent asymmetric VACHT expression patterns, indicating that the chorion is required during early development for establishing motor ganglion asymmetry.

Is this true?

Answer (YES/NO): NO